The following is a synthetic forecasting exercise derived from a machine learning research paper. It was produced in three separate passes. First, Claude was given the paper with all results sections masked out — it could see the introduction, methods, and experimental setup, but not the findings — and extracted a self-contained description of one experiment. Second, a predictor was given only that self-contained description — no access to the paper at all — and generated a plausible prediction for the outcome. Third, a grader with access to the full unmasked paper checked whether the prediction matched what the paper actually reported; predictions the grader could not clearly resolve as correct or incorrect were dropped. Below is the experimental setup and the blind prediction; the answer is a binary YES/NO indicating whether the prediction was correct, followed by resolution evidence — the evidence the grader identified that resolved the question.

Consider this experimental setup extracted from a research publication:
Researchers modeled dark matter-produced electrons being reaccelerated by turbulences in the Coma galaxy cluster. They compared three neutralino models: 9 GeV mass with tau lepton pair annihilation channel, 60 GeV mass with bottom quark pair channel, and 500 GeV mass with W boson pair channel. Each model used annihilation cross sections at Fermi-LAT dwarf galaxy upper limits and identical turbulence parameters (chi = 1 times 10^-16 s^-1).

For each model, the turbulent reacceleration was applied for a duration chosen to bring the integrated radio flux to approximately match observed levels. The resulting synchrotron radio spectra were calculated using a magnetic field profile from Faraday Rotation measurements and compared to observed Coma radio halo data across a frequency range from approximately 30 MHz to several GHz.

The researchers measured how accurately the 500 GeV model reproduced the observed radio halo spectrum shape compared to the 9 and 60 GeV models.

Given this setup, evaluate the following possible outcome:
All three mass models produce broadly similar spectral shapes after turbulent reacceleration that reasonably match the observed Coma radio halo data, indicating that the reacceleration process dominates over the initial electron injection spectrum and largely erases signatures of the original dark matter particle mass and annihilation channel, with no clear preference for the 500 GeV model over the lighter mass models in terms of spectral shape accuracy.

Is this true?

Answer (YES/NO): NO